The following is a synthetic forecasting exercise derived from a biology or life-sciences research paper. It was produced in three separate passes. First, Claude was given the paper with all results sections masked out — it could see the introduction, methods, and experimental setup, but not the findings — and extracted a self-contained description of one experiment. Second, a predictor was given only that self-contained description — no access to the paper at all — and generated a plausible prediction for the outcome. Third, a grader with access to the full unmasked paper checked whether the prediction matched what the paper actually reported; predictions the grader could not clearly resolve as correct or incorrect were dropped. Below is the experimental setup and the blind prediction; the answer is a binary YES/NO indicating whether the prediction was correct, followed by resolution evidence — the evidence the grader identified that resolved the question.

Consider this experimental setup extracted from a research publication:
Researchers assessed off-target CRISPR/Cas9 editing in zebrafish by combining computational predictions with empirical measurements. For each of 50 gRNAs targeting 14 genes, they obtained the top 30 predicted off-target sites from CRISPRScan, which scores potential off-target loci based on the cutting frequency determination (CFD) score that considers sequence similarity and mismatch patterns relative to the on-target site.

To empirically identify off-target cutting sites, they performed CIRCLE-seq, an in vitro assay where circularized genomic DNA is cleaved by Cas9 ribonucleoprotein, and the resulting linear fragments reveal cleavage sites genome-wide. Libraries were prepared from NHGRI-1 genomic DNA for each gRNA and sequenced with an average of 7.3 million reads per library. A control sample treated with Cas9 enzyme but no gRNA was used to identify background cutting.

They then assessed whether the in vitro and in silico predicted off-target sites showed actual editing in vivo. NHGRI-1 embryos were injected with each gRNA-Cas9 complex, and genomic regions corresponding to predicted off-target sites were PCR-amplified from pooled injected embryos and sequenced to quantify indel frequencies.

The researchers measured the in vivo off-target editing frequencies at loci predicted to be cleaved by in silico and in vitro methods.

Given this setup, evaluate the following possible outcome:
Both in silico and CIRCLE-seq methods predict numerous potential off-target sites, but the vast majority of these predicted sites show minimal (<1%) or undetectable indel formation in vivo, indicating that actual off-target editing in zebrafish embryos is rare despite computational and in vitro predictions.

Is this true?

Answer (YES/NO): NO